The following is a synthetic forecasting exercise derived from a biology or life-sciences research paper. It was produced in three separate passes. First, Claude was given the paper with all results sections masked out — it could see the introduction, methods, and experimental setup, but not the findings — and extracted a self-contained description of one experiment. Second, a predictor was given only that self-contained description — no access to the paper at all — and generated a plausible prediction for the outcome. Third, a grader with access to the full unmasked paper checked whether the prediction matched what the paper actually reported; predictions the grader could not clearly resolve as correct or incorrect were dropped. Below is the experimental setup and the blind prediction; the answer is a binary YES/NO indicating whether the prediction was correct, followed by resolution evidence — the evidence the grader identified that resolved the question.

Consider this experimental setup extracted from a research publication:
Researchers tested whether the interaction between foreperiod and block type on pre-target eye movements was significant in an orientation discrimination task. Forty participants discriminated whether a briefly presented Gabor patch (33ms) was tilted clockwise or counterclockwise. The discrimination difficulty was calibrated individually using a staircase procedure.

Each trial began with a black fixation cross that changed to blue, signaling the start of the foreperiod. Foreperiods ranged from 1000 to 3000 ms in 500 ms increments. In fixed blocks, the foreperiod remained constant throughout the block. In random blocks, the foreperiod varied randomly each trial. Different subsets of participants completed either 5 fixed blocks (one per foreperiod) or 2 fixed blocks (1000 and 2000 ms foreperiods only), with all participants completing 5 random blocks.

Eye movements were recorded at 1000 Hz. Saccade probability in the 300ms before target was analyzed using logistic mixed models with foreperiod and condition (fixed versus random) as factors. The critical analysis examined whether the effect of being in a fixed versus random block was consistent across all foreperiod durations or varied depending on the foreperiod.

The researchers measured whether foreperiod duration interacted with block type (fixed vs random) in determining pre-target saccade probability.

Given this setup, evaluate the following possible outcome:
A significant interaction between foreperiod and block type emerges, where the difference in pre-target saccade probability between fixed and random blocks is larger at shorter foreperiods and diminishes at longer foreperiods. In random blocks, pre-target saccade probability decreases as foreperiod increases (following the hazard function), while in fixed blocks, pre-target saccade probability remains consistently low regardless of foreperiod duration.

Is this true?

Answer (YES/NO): NO